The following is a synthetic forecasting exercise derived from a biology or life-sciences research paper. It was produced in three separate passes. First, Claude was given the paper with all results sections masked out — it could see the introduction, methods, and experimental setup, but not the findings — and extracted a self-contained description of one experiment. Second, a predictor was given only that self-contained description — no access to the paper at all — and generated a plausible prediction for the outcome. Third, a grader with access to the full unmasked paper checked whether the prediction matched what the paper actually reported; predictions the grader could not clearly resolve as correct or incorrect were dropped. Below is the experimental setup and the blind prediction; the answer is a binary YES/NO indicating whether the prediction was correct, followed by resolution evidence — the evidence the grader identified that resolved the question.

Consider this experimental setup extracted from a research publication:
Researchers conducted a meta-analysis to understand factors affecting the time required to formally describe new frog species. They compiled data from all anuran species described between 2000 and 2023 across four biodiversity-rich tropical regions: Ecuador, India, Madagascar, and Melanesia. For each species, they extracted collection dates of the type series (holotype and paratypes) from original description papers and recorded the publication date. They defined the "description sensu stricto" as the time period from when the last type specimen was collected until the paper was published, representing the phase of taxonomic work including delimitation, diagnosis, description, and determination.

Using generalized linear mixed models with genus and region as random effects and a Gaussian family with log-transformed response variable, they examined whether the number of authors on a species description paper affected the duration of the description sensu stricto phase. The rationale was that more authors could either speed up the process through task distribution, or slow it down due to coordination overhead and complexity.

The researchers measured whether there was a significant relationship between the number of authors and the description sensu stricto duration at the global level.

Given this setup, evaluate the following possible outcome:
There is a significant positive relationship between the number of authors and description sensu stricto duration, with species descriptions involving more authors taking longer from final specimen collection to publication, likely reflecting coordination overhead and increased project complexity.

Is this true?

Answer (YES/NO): NO